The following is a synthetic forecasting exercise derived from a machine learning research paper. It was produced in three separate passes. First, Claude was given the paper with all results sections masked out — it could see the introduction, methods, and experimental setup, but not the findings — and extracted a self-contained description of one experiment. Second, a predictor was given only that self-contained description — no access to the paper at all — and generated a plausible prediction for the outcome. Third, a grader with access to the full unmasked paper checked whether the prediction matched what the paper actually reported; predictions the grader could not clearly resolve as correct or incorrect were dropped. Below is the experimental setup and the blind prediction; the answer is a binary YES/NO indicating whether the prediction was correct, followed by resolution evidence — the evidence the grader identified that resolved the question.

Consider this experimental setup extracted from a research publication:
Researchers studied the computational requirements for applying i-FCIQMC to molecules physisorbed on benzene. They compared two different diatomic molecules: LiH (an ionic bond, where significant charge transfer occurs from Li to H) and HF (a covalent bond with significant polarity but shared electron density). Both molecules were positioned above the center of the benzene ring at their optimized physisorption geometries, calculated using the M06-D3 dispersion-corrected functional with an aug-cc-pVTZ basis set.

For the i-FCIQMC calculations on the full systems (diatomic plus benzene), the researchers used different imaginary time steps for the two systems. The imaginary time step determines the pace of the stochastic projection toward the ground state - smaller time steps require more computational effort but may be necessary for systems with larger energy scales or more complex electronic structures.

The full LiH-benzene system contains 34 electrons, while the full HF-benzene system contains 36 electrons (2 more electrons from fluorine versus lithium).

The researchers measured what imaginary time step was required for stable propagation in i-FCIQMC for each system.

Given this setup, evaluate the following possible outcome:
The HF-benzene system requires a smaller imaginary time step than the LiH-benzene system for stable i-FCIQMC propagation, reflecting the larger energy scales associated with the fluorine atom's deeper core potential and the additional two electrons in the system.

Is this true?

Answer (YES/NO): YES